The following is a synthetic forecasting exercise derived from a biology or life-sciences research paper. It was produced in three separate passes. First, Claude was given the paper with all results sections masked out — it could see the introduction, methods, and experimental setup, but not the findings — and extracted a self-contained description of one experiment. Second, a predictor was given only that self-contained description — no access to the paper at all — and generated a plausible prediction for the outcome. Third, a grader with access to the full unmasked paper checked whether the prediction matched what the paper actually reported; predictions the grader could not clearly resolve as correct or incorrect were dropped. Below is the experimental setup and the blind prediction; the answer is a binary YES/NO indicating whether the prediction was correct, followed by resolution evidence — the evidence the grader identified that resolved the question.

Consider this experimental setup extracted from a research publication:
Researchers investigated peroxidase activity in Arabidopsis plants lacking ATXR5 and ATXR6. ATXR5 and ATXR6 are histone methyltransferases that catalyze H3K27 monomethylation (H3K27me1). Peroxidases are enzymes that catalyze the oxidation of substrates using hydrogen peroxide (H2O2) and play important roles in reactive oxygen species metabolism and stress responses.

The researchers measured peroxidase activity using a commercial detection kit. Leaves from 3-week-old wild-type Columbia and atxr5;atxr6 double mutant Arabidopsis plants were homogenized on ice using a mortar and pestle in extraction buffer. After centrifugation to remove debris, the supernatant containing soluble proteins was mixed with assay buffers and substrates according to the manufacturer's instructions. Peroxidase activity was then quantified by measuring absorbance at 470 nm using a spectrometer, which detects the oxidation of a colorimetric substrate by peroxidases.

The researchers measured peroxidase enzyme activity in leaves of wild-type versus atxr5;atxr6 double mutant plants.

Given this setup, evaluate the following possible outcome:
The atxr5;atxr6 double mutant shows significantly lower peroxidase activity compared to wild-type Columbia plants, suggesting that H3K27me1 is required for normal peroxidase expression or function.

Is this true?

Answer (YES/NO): NO